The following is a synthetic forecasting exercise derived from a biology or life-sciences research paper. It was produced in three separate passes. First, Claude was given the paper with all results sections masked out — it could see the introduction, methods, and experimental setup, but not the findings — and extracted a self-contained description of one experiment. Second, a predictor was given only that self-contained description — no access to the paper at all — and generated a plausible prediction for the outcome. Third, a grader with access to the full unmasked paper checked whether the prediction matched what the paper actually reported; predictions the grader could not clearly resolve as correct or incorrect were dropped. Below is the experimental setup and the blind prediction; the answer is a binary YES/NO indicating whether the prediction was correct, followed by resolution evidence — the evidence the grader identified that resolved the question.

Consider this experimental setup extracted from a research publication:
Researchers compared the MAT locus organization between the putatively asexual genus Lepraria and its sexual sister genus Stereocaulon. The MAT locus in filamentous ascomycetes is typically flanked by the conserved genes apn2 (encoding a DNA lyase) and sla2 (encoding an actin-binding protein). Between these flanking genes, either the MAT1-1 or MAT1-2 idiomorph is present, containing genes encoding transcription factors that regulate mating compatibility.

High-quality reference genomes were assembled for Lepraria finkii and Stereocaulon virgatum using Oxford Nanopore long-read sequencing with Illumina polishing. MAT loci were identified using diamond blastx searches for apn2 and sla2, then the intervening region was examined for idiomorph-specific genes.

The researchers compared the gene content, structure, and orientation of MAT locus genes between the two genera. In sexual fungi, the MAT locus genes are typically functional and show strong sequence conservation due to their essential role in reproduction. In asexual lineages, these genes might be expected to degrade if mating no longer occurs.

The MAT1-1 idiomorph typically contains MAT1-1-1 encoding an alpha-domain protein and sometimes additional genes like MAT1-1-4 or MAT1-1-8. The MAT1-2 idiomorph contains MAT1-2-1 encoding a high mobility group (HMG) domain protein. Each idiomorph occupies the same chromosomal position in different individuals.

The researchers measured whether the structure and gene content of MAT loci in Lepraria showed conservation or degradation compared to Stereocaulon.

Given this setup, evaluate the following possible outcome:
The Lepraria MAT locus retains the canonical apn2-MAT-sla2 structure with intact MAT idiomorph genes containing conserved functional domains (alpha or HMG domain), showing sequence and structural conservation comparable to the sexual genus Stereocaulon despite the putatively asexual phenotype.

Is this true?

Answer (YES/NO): YES